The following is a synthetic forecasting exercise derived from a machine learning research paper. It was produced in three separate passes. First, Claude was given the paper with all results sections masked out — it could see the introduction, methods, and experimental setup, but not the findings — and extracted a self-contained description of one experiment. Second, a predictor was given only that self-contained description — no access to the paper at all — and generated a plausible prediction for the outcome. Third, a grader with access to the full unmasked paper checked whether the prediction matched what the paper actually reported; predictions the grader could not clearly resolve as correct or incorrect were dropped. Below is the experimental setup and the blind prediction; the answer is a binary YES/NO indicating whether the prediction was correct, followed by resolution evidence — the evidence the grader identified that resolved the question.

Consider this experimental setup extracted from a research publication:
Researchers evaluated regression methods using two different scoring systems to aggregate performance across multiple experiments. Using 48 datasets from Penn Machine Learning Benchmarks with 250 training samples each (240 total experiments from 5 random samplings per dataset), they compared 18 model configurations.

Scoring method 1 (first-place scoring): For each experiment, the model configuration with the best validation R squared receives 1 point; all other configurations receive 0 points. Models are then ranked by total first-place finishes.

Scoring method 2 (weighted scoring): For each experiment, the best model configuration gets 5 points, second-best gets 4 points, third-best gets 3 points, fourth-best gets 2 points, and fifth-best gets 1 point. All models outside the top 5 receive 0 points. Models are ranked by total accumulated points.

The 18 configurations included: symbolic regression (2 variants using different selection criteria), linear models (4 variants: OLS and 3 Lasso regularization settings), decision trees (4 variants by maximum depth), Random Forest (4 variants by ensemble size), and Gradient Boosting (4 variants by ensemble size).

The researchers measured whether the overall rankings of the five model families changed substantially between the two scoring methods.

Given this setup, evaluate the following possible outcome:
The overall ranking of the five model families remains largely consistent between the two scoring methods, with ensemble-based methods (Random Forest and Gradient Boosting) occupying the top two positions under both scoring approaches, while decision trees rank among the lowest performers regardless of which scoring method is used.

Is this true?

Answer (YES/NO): NO